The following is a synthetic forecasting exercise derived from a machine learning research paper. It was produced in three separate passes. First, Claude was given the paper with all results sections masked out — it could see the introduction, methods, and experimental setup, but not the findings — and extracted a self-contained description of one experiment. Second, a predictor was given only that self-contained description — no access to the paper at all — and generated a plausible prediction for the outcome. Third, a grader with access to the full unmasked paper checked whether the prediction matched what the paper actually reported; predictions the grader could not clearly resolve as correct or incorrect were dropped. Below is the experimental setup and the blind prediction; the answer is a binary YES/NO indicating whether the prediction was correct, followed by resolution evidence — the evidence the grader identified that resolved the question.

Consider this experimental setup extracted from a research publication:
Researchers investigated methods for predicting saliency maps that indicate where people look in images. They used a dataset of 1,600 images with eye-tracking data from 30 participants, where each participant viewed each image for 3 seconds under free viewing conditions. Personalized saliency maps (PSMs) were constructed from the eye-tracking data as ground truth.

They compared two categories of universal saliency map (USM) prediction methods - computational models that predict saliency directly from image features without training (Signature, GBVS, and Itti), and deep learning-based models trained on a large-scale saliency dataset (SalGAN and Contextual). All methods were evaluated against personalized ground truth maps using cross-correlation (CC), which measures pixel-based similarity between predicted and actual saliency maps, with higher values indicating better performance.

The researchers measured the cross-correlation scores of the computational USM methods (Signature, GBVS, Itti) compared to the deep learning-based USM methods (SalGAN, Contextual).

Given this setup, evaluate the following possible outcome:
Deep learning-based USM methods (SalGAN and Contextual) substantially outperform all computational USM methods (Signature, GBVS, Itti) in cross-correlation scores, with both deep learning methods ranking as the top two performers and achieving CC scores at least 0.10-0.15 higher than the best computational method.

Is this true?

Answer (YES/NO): YES